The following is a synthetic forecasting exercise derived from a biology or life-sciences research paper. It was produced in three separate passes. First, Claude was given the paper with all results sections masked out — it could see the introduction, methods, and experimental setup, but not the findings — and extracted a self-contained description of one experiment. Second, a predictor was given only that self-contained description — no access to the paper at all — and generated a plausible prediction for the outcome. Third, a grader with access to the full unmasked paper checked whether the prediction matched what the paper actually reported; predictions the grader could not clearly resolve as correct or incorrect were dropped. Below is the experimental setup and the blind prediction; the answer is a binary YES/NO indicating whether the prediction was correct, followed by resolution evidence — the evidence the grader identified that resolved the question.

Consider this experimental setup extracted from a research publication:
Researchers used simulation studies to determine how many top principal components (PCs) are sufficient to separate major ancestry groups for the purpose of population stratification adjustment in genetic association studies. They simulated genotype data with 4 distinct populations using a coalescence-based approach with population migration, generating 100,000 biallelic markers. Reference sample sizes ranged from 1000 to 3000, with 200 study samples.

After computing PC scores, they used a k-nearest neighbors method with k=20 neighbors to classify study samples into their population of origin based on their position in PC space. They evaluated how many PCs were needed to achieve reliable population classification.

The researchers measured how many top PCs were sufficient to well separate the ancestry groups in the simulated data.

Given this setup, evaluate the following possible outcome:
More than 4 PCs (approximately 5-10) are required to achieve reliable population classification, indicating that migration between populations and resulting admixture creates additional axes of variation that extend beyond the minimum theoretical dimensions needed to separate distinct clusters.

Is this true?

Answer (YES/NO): NO